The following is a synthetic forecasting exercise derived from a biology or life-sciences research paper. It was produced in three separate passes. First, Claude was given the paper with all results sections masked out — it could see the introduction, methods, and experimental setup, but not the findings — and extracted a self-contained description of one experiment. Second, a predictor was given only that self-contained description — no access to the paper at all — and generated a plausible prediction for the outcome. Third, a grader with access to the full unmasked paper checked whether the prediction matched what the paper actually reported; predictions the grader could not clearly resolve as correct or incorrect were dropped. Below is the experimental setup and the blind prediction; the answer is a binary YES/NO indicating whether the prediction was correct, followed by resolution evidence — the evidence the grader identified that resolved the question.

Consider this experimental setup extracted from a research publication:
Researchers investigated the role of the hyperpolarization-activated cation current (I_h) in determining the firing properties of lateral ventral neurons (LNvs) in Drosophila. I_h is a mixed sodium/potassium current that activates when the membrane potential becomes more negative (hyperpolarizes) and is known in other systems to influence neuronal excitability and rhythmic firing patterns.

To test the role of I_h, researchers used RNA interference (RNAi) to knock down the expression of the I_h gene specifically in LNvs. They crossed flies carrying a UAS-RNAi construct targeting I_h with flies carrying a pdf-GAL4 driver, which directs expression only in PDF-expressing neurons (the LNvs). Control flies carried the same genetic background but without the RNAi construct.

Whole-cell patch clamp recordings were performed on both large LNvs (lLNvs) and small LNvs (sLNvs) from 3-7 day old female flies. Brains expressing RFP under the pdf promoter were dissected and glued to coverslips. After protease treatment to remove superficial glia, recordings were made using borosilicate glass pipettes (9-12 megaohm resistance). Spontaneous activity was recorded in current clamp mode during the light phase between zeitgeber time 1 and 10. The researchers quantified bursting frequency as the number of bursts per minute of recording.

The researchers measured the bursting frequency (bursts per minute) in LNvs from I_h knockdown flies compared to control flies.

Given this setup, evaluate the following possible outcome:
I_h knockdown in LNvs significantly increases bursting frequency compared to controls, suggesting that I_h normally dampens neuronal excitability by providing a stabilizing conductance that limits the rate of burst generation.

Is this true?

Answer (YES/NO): NO